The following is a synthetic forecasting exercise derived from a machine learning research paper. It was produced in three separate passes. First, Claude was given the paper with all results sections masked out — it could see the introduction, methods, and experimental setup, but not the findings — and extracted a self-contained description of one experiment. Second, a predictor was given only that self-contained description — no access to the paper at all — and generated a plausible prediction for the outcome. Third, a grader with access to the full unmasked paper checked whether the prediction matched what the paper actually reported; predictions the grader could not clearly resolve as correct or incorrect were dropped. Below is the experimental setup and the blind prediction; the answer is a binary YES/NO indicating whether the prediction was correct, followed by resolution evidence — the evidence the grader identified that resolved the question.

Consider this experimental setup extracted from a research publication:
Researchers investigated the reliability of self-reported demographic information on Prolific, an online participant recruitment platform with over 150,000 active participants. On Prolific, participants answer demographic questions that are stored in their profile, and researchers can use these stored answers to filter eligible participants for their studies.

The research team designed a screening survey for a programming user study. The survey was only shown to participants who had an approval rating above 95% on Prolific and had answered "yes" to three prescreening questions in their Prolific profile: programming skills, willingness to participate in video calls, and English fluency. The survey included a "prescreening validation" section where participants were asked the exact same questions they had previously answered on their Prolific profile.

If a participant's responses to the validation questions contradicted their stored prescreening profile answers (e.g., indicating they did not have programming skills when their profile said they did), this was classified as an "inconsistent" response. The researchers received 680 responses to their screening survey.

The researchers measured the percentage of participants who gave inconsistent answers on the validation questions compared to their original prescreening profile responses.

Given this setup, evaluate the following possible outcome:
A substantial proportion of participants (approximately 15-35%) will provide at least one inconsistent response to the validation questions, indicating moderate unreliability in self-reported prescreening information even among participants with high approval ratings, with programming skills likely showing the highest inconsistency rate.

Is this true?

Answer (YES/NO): YES